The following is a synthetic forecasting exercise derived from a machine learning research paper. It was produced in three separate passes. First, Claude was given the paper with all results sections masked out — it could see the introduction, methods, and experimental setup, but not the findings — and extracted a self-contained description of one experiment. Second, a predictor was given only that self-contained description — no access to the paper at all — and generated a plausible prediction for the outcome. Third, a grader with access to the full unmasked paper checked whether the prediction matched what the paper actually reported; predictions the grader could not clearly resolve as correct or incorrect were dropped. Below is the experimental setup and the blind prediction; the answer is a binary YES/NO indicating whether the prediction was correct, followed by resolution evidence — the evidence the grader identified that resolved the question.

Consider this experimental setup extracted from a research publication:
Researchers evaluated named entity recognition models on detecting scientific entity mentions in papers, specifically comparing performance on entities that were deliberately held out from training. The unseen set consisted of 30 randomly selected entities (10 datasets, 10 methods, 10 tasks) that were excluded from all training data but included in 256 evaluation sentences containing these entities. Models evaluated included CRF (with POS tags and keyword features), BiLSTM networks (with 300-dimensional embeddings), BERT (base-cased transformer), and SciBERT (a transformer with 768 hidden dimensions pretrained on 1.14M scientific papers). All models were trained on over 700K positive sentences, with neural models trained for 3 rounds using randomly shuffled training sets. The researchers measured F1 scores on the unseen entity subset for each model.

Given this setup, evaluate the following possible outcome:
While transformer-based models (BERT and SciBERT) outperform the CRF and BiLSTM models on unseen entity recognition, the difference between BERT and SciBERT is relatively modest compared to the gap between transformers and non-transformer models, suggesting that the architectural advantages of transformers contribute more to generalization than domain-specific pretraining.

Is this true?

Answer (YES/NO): YES